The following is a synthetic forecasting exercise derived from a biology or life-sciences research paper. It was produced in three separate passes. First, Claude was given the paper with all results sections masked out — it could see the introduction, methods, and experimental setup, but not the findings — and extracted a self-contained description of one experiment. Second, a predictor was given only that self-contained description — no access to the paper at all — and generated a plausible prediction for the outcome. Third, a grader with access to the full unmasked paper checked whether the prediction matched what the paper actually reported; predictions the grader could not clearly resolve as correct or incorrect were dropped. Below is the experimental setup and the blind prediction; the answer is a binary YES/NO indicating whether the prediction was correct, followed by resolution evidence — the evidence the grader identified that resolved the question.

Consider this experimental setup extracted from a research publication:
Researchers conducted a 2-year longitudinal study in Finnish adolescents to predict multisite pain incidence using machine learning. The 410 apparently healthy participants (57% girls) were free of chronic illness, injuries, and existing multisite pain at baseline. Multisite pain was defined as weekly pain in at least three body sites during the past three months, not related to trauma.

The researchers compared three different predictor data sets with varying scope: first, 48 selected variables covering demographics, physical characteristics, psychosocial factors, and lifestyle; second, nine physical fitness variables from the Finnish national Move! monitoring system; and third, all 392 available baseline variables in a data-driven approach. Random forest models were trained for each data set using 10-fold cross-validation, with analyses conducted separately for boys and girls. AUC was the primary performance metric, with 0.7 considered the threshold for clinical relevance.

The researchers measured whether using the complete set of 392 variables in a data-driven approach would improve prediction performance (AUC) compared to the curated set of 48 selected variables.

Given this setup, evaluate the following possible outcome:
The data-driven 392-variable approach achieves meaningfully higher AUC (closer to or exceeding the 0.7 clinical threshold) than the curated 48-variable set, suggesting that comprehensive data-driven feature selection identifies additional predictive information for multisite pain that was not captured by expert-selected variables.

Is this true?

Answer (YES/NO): NO